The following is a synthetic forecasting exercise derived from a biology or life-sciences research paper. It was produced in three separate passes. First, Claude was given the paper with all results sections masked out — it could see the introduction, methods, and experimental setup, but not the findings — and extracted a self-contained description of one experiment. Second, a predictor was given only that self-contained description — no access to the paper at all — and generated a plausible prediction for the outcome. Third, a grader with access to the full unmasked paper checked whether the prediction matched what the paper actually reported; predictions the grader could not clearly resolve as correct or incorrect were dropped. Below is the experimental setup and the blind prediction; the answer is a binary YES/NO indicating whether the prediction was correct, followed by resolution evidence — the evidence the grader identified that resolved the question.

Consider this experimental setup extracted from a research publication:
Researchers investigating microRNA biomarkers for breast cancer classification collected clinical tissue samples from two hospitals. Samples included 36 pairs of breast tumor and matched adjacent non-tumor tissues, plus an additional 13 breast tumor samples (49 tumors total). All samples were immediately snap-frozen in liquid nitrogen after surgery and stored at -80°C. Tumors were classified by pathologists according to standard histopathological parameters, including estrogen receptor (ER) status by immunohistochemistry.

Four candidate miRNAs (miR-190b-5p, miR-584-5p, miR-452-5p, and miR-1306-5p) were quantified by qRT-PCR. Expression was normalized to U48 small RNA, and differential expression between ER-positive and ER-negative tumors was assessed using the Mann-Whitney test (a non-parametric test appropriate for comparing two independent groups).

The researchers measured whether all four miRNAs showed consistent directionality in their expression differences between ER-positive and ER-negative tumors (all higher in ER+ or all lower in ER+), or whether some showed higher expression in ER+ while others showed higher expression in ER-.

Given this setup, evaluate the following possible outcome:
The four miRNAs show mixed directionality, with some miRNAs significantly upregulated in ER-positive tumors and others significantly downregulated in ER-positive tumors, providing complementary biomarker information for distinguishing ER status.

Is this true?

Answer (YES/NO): YES